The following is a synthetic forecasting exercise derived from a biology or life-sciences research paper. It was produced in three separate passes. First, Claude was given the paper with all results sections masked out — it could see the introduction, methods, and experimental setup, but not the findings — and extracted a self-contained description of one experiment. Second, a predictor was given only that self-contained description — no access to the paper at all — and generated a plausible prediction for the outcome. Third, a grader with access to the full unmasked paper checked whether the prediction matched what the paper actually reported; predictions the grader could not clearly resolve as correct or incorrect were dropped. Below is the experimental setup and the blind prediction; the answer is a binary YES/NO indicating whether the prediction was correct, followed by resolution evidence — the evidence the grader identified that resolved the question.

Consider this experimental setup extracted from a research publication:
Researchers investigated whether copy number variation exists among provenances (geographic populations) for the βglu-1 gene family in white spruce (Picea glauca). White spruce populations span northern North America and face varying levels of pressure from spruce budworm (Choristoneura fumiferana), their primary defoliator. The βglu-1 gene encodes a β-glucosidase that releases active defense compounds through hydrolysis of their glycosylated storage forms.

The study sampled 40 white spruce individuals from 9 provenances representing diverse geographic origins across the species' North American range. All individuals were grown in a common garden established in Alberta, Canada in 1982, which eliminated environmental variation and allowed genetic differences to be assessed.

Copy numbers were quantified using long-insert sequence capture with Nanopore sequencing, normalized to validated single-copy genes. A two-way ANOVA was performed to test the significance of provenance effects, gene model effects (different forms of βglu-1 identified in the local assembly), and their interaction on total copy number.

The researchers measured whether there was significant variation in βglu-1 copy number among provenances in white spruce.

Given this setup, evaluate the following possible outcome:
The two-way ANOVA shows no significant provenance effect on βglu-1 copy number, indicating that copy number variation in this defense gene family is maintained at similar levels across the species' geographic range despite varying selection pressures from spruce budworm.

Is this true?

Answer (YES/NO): NO